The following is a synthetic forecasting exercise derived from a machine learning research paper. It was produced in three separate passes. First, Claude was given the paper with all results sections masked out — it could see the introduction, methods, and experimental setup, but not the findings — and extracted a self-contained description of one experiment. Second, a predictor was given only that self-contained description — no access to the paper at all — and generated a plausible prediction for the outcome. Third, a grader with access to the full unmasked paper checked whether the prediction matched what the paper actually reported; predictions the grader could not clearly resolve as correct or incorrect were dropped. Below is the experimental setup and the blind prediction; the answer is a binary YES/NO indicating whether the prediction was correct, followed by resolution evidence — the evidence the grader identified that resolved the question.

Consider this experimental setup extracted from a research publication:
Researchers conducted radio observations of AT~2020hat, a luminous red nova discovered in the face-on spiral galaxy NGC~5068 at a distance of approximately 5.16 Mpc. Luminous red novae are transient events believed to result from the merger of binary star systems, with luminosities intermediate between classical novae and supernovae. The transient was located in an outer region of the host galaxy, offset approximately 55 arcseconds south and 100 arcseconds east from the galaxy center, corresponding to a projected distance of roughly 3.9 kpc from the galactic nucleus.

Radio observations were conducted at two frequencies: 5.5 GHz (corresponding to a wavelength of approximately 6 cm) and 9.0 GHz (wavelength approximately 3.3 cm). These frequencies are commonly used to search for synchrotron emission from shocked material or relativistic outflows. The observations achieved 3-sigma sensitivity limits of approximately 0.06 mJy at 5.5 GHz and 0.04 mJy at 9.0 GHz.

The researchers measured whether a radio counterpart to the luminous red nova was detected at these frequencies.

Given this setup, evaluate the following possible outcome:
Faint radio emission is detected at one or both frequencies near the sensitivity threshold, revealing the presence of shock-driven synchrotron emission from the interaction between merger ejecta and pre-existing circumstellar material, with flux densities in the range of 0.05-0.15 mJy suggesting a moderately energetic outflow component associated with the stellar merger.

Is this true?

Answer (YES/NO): NO